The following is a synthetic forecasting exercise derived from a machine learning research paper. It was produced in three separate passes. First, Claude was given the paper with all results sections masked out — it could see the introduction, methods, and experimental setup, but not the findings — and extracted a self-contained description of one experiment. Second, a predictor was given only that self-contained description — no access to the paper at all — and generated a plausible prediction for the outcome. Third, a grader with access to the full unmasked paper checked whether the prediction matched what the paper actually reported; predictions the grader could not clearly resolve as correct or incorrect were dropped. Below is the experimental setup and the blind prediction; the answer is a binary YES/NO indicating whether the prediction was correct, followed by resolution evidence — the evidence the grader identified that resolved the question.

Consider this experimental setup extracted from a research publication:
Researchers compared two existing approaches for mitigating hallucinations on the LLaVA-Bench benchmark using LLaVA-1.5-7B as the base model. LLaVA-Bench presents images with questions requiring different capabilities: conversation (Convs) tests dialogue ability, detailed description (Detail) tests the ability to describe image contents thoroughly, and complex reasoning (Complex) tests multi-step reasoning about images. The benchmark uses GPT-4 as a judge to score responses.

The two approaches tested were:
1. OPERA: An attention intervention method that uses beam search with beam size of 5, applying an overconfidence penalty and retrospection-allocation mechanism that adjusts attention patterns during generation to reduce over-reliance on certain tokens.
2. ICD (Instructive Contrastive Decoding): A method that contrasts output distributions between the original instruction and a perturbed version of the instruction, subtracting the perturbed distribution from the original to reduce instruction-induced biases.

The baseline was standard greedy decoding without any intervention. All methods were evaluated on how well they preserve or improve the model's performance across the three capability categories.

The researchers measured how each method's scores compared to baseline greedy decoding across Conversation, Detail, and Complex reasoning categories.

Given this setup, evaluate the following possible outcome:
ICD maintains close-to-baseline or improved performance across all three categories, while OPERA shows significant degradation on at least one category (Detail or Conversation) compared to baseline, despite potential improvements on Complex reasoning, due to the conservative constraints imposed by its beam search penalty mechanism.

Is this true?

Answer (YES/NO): NO